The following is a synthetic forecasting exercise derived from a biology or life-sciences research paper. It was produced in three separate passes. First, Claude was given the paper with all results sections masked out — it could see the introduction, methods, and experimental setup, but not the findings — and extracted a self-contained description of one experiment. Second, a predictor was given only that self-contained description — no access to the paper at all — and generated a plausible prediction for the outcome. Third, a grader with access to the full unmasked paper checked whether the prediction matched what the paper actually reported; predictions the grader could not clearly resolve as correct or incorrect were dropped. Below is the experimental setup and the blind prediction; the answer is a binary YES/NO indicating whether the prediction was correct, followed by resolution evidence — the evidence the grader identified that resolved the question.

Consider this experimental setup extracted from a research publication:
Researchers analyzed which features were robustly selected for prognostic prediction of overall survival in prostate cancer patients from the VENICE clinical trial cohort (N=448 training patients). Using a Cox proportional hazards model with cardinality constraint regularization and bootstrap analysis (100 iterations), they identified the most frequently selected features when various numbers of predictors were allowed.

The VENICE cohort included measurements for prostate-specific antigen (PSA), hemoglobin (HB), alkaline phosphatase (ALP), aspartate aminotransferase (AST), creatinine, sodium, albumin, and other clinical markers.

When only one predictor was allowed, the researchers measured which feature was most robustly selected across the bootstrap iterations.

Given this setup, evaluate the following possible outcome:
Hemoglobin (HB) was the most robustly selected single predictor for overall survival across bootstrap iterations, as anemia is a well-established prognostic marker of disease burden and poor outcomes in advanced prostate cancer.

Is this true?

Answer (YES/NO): NO